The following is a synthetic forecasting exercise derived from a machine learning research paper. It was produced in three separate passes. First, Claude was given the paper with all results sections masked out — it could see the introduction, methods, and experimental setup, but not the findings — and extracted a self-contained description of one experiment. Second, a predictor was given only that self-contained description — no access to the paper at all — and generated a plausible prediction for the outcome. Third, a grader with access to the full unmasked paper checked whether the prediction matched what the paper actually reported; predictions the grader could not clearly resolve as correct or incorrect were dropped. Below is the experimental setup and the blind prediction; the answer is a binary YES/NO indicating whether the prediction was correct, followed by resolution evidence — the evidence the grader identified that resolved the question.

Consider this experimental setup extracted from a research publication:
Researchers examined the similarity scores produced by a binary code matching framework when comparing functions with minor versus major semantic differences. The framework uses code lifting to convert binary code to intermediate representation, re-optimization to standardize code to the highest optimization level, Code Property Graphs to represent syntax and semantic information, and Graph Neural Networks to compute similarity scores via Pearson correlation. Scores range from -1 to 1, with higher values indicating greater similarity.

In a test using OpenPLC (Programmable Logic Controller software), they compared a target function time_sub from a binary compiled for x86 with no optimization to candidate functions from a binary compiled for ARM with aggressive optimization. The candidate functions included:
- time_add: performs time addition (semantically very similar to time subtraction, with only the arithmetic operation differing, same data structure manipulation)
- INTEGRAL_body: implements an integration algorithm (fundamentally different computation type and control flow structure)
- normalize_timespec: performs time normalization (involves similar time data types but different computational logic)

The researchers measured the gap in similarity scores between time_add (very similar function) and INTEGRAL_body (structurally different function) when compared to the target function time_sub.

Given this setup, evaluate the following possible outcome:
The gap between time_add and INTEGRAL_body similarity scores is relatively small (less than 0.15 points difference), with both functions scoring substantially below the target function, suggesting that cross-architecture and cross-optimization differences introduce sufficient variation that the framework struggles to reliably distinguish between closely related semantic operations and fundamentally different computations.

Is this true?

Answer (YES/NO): NO